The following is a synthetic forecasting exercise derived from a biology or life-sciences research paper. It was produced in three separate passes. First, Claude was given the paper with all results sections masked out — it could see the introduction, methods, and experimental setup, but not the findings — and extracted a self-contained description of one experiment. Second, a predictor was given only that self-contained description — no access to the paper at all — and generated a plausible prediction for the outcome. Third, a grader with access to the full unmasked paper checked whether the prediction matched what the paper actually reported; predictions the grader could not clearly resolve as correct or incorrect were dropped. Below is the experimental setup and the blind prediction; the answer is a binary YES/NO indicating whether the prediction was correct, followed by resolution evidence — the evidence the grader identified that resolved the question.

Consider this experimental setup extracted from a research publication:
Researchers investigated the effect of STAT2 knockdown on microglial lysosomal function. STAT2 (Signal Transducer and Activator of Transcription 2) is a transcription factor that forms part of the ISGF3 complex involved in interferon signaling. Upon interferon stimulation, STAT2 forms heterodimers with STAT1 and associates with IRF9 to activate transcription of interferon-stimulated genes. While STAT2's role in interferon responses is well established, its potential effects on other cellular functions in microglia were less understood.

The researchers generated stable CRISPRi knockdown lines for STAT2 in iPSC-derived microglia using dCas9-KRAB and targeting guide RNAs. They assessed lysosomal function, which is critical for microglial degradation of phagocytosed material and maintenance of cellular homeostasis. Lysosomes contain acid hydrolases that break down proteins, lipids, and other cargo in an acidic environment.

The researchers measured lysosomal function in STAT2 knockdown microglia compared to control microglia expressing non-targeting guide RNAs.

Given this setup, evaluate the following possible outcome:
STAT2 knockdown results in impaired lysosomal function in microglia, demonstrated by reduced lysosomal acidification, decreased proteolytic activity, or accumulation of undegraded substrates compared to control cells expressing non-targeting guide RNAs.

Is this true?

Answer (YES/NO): NO